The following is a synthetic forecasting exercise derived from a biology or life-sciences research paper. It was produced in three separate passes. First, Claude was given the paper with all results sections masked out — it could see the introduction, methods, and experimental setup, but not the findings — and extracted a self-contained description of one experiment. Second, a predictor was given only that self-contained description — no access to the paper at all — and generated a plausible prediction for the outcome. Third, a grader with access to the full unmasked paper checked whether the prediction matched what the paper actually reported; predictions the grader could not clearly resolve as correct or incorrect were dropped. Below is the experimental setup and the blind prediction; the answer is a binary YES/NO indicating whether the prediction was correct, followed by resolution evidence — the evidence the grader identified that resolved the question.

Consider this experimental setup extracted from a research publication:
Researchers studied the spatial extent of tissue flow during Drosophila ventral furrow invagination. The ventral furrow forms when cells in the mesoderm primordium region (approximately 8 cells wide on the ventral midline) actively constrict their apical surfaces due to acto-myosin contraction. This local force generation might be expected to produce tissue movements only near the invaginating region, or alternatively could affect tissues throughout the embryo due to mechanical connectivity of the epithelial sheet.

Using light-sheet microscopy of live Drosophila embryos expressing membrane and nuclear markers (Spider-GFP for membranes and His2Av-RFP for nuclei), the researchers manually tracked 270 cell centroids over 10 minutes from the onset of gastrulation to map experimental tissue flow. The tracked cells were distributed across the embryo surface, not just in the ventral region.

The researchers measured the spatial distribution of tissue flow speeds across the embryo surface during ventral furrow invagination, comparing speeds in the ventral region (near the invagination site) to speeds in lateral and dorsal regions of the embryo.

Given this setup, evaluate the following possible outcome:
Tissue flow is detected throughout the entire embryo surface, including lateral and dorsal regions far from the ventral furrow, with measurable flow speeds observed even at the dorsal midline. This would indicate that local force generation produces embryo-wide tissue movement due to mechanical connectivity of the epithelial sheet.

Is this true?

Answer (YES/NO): YES